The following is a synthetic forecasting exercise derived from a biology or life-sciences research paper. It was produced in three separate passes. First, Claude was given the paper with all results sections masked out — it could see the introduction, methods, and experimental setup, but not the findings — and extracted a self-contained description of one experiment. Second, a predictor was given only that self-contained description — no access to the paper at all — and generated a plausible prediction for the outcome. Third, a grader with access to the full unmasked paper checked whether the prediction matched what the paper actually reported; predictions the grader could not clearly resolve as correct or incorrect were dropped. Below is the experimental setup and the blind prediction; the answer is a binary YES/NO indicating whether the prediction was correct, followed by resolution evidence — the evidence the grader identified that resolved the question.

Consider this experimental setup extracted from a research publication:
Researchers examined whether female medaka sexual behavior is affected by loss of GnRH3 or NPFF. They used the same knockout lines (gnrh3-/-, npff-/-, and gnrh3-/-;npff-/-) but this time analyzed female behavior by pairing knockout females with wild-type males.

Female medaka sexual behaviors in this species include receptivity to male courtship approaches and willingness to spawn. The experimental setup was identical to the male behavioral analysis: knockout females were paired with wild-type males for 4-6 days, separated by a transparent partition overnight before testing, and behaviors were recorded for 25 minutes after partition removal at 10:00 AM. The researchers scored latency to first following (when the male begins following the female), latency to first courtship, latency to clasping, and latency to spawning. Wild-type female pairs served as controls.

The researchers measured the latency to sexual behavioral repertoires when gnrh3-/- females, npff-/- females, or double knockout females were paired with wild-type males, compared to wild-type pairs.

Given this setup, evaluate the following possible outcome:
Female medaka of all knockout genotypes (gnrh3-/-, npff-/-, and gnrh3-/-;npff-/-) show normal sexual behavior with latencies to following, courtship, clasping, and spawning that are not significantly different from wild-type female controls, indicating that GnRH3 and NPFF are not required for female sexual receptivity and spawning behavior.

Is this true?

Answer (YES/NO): NO